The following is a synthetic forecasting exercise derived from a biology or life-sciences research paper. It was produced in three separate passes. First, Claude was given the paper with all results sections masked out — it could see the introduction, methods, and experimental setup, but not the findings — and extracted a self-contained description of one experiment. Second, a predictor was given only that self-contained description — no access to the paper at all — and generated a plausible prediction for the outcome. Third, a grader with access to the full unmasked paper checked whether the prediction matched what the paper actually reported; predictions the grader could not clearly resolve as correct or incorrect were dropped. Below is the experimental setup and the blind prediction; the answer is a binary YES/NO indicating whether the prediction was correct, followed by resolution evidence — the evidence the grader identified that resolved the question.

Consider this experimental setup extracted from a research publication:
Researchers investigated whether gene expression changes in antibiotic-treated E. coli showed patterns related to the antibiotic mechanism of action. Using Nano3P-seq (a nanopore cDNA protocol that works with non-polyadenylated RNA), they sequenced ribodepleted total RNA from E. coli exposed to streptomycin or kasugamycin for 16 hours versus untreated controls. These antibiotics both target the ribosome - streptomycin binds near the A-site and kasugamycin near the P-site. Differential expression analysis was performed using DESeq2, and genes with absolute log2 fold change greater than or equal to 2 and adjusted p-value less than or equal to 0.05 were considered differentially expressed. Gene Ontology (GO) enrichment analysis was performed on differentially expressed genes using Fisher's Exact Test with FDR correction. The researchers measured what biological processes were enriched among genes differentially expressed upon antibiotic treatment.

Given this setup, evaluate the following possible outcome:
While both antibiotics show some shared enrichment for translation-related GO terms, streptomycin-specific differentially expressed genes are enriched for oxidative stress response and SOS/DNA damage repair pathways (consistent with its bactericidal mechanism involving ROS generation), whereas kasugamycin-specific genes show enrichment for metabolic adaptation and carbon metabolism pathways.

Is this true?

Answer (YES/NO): NO